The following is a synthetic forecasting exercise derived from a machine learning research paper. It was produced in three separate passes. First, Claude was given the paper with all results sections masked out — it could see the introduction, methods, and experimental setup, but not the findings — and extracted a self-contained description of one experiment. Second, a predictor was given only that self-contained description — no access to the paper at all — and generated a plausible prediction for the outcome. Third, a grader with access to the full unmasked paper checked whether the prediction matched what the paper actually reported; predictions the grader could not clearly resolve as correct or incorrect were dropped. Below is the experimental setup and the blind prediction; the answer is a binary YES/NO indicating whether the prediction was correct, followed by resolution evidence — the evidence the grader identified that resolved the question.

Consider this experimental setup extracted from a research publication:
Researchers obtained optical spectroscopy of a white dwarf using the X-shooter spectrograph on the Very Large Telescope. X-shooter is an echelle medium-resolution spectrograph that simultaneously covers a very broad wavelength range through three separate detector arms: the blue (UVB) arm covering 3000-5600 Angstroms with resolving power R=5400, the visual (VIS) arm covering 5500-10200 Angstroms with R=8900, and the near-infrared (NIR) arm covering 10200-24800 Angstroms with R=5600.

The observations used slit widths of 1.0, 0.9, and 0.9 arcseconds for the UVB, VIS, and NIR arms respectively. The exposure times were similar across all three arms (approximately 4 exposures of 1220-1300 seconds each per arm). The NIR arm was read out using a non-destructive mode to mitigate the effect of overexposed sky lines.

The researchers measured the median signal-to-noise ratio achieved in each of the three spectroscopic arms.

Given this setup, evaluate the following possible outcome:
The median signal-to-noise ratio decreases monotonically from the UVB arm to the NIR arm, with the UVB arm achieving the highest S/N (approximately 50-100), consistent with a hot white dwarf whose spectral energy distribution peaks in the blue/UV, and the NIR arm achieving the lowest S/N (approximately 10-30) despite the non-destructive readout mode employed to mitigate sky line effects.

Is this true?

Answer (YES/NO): NO